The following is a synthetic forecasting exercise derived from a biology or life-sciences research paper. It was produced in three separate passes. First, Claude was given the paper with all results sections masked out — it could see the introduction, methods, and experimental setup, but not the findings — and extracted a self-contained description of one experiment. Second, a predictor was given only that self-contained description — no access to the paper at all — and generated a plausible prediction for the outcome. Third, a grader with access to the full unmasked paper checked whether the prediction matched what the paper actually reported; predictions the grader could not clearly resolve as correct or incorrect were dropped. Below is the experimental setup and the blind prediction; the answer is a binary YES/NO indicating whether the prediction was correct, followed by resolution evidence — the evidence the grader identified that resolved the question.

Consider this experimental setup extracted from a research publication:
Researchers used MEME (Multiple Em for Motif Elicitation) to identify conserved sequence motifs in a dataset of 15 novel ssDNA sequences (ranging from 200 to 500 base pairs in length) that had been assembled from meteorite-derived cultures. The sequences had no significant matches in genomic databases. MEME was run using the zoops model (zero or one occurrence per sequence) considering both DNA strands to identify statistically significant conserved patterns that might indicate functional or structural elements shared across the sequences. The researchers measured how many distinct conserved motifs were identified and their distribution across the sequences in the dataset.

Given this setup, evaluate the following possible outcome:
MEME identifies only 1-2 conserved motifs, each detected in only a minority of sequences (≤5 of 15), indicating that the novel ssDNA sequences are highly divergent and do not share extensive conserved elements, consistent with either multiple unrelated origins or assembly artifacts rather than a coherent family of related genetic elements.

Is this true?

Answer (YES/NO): NO